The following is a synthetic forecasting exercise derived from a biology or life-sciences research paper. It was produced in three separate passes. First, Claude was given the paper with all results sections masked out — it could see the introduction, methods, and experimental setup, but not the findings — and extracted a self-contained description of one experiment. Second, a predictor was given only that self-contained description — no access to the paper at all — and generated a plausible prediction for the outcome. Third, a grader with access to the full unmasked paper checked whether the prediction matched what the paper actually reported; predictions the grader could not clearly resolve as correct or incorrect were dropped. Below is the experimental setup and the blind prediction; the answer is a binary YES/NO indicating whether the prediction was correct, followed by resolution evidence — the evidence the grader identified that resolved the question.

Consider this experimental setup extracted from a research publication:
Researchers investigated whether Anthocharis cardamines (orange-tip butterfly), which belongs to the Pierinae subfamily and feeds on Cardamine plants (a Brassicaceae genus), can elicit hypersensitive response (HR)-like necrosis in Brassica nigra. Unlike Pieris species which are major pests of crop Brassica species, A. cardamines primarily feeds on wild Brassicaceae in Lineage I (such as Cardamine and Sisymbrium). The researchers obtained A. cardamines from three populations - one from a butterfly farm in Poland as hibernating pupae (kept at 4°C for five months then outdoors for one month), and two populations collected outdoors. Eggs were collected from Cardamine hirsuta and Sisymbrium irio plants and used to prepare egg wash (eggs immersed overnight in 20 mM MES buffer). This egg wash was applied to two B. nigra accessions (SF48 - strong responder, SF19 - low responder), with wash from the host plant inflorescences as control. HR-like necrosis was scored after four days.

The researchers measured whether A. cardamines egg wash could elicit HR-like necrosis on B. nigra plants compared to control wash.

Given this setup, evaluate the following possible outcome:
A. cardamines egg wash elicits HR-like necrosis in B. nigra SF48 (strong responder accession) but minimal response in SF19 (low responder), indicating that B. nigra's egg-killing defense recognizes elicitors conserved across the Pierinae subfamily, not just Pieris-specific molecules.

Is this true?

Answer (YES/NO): NO